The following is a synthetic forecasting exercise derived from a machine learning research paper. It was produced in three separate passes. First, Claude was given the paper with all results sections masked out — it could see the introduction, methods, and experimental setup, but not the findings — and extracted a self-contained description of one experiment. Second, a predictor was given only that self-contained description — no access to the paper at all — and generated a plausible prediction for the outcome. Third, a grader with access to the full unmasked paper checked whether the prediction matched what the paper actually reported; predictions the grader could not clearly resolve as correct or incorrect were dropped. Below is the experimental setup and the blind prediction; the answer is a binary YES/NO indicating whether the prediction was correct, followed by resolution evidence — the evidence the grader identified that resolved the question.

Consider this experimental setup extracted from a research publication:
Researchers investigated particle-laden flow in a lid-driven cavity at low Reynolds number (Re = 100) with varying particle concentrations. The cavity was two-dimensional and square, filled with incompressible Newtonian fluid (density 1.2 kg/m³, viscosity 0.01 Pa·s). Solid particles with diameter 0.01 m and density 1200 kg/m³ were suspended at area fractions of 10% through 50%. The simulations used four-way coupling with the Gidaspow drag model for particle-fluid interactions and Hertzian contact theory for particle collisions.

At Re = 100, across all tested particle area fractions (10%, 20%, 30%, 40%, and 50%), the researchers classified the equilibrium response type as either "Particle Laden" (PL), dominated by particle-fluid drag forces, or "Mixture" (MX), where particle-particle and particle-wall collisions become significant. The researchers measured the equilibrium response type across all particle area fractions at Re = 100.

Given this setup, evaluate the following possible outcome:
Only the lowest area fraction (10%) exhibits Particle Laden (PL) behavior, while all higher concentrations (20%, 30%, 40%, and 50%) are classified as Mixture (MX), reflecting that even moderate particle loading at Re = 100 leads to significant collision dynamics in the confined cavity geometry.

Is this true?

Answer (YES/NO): NO